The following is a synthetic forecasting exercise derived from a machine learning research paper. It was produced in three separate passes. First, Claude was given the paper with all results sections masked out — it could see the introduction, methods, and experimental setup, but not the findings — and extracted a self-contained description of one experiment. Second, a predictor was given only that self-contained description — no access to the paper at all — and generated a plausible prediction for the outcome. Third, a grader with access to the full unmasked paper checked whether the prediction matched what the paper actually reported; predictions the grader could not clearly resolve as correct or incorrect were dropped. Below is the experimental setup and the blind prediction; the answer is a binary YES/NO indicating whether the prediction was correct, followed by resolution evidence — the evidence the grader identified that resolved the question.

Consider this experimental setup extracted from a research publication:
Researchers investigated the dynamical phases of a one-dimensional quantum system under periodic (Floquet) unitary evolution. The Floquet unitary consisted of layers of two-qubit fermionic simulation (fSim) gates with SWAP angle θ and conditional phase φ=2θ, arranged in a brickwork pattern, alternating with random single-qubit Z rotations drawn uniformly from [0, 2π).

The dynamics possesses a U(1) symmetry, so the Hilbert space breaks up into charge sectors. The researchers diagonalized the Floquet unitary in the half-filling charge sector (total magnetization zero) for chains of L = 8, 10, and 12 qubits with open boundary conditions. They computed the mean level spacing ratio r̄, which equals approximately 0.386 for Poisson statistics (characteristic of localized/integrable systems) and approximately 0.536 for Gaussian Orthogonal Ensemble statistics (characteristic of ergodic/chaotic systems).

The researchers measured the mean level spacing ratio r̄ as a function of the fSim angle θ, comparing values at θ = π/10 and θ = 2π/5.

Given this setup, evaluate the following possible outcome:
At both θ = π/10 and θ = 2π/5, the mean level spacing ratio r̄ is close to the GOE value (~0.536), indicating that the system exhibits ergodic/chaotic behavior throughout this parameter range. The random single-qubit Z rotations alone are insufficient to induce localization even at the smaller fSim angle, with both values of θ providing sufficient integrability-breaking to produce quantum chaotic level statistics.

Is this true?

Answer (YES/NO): NO